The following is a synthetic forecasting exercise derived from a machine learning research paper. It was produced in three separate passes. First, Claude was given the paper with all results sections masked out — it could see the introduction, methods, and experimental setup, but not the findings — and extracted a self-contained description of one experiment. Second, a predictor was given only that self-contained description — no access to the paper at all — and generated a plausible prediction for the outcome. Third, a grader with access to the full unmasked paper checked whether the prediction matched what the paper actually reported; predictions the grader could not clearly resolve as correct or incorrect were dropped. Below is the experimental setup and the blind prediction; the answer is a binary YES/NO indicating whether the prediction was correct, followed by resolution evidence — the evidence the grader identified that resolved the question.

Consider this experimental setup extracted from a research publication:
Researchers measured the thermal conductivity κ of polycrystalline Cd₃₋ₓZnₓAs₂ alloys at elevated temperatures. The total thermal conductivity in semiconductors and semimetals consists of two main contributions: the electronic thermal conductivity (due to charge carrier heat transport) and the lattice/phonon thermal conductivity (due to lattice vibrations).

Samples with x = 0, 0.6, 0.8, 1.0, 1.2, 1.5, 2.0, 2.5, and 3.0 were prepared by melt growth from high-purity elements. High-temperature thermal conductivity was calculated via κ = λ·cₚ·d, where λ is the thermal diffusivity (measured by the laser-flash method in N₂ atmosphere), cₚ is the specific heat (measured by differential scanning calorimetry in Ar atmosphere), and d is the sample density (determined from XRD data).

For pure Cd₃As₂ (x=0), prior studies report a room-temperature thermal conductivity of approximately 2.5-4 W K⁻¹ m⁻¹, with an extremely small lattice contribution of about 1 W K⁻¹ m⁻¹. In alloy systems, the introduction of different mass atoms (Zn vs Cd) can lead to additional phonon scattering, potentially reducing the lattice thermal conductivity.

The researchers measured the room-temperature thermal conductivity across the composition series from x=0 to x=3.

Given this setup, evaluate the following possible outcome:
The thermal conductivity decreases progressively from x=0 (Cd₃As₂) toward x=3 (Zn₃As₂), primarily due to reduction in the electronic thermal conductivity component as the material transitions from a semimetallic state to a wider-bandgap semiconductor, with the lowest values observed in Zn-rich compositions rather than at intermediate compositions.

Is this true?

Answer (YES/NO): NO